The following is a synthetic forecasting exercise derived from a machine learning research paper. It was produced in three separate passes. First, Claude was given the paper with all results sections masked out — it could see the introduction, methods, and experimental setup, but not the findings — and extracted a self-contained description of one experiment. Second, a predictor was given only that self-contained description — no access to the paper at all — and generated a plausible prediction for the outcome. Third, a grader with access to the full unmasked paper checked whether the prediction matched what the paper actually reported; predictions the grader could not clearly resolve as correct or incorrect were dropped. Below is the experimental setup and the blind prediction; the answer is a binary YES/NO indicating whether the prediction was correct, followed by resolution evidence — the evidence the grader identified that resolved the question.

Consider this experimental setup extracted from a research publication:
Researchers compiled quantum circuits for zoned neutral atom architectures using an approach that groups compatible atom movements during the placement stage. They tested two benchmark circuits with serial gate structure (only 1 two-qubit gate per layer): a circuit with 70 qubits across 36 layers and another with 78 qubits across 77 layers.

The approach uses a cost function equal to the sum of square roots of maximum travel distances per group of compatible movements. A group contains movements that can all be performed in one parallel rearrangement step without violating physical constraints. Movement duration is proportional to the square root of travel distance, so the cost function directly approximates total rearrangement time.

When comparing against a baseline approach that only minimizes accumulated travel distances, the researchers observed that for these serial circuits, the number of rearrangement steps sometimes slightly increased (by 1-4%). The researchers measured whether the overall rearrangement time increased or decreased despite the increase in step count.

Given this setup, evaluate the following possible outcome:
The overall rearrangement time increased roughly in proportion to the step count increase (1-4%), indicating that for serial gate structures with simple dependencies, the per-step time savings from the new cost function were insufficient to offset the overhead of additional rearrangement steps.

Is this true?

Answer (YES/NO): NO